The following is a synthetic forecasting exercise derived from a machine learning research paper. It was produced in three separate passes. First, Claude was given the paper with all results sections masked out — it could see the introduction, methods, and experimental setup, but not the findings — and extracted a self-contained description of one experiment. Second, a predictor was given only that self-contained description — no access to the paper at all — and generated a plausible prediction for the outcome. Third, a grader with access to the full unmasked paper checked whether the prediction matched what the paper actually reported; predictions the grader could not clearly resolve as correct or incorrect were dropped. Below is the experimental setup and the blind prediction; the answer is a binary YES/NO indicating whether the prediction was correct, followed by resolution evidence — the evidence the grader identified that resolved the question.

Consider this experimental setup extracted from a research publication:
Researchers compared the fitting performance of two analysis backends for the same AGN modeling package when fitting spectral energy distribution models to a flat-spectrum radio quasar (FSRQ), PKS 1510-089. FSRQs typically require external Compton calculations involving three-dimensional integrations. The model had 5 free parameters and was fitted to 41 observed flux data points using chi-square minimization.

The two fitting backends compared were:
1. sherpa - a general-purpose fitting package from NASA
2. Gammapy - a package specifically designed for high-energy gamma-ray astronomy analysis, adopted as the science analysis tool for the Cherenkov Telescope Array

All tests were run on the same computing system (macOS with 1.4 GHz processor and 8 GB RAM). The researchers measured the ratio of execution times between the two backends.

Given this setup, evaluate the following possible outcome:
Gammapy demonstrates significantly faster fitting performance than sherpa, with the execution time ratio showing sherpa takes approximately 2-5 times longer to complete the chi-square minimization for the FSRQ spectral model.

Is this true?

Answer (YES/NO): NO